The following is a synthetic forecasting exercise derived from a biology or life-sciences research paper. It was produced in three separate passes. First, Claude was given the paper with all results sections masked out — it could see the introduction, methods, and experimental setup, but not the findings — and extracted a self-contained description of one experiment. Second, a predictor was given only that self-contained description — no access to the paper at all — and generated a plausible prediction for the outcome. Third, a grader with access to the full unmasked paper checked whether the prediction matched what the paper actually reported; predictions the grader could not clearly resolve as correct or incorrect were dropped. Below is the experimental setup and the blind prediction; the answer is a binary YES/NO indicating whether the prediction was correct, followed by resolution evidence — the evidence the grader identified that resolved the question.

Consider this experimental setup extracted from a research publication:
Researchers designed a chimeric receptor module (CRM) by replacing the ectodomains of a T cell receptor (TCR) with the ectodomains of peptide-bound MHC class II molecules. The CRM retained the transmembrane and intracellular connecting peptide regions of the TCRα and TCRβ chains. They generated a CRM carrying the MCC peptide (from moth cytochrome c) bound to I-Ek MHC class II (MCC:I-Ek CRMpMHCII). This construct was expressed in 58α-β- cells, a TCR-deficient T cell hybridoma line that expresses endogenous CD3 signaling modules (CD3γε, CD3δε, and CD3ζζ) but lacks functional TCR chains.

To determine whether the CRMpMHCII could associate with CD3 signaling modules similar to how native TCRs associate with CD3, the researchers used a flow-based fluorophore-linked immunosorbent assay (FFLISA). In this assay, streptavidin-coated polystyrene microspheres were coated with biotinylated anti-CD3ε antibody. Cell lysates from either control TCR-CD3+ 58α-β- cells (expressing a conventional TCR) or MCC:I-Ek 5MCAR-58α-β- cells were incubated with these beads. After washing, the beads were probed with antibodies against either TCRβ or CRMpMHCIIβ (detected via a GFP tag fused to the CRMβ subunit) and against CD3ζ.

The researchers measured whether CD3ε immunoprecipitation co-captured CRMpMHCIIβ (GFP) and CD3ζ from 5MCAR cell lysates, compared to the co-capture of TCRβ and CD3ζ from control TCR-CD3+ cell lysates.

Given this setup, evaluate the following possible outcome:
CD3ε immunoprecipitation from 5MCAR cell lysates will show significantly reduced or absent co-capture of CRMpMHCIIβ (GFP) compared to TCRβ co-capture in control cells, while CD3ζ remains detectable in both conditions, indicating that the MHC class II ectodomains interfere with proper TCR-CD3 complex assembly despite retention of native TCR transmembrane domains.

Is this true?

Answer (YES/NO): NO